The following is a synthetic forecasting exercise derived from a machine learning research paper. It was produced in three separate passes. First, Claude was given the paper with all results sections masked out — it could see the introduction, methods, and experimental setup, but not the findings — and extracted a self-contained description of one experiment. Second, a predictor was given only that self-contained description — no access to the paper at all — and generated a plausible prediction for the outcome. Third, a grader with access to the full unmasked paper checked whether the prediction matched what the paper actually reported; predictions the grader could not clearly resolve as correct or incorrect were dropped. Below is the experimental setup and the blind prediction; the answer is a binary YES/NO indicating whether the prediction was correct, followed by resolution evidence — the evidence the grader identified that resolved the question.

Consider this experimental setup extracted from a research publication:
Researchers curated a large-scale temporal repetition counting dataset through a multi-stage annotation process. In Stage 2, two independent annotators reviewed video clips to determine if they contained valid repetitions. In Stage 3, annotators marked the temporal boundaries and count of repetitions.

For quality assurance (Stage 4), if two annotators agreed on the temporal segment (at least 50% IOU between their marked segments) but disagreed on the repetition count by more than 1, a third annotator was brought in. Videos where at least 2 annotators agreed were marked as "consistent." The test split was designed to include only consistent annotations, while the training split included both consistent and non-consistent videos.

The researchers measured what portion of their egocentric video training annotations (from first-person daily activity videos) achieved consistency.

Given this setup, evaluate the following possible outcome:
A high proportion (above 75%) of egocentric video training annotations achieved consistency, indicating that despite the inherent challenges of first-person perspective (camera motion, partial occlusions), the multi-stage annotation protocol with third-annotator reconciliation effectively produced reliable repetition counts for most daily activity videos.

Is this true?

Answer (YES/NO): NO